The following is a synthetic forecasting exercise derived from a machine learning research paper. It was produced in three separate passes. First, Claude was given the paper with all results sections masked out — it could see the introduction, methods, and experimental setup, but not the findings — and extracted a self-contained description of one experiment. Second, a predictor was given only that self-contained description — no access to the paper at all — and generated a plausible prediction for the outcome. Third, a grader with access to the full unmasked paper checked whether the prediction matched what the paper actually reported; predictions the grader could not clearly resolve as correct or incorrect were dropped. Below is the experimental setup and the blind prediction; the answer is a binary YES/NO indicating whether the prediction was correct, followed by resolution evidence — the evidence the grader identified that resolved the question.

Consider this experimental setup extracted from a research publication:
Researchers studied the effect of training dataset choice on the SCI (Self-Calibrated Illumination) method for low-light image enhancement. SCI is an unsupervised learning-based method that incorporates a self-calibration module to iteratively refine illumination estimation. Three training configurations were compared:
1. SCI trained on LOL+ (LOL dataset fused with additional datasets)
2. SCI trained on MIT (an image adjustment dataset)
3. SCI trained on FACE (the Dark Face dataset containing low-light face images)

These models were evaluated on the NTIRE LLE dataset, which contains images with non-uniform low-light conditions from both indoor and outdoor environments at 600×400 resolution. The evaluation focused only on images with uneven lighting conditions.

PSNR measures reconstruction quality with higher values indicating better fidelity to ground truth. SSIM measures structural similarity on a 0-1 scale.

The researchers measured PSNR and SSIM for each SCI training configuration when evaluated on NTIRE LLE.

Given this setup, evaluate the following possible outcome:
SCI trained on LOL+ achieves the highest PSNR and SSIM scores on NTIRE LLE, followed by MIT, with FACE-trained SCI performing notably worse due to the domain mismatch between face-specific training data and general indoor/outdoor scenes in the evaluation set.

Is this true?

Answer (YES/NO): NO